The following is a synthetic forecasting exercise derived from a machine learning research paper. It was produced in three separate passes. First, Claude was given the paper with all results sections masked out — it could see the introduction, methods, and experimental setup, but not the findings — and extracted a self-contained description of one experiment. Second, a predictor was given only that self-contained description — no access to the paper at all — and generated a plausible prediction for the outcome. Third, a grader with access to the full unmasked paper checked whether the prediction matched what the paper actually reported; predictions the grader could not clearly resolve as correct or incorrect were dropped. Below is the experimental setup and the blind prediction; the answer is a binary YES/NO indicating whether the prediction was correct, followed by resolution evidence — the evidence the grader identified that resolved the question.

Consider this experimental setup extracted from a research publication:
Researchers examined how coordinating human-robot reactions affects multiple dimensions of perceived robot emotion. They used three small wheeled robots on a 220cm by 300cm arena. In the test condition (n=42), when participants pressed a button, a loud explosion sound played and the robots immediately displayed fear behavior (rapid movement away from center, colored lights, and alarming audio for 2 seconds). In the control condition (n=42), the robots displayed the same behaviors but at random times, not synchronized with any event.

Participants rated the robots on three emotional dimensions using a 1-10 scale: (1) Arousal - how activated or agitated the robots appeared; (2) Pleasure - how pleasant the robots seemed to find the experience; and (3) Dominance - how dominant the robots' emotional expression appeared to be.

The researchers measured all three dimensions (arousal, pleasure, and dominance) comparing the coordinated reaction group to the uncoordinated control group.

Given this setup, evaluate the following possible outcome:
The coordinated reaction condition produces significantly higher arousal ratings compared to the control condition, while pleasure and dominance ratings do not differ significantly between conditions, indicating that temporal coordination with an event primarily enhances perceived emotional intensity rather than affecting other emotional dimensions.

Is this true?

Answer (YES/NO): YES